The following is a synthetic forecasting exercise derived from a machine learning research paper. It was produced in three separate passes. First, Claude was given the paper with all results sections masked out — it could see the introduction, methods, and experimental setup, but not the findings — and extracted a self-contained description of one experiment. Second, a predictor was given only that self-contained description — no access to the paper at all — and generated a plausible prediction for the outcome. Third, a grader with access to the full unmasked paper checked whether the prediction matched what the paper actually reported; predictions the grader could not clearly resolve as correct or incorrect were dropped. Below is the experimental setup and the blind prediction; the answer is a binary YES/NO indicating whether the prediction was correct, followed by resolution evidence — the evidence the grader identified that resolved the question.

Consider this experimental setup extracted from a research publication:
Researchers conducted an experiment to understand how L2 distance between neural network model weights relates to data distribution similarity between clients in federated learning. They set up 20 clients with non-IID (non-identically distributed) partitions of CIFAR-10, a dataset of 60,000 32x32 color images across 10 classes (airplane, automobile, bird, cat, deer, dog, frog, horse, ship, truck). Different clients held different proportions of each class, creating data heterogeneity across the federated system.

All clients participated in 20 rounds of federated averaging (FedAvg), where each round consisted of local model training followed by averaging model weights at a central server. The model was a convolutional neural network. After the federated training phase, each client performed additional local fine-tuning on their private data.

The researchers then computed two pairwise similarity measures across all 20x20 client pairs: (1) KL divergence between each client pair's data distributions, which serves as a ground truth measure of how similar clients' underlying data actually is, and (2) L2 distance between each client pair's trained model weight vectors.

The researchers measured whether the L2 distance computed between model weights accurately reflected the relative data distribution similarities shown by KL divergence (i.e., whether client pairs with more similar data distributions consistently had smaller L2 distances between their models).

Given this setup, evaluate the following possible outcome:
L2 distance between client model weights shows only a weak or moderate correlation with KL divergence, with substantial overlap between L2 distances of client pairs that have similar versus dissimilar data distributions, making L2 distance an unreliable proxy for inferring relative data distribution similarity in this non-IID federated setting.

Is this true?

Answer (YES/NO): YES